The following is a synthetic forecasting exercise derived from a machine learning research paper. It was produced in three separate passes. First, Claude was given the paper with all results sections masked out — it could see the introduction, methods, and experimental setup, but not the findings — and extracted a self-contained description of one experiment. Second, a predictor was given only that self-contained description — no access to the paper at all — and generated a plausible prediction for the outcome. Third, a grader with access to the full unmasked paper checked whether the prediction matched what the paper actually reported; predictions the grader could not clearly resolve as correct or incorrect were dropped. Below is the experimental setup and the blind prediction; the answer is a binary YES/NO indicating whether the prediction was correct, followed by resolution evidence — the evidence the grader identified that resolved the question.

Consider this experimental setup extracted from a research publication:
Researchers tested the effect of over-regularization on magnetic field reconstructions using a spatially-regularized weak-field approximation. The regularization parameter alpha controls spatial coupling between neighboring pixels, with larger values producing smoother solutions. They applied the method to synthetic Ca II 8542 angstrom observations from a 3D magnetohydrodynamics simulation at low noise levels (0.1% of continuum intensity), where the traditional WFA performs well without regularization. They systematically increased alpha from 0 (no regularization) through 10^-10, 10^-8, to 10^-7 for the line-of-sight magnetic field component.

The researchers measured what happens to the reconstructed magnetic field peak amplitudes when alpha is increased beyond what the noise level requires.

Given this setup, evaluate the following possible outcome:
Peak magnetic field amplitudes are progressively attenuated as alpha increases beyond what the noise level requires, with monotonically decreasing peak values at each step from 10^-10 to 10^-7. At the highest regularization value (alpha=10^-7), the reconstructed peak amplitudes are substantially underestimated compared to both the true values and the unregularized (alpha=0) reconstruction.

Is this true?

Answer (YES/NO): NO